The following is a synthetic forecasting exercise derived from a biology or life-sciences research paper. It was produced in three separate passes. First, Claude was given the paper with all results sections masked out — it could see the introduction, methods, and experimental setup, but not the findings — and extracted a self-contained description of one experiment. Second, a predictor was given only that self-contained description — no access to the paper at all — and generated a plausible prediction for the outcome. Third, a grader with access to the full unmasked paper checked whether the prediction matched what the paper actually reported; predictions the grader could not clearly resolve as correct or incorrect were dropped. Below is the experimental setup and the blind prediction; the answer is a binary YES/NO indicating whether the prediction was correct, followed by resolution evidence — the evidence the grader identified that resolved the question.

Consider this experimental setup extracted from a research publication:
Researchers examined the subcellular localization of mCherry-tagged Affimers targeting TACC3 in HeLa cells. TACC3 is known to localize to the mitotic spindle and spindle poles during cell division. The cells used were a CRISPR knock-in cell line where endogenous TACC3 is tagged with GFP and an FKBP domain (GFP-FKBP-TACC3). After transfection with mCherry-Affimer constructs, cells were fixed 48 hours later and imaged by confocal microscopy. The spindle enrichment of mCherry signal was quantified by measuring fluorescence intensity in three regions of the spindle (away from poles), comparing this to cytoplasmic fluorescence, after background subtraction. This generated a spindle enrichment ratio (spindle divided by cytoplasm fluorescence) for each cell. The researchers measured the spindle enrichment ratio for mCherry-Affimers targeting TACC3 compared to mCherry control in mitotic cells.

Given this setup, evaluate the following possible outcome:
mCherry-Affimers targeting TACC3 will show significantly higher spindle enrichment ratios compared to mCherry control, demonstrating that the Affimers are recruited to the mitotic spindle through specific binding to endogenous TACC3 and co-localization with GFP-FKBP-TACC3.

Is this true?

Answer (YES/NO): NO